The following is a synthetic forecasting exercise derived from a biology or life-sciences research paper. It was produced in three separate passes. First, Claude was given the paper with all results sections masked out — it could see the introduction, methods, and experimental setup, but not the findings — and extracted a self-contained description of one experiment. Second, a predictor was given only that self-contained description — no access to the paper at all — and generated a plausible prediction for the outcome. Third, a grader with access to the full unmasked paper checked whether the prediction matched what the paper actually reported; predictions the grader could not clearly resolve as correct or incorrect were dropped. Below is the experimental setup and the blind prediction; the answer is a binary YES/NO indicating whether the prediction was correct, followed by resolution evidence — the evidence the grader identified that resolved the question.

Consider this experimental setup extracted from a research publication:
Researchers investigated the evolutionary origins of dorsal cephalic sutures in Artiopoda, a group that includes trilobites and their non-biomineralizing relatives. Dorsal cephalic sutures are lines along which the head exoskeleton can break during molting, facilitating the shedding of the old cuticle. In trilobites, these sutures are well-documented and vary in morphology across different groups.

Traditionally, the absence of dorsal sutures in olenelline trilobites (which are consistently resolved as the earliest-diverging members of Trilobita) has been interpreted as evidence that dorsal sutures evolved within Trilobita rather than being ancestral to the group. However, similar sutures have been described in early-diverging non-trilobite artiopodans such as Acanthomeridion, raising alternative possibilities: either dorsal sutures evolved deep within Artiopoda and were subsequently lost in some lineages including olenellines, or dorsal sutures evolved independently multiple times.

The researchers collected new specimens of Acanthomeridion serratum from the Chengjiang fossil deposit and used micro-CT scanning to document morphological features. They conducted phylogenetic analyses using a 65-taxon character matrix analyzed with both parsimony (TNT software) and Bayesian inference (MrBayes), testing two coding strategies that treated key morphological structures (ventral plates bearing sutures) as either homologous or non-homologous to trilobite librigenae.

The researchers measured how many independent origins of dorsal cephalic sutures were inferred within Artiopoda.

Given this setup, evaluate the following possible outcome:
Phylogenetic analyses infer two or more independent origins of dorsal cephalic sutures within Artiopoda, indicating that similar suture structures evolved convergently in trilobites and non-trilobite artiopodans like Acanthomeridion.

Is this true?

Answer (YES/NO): YES